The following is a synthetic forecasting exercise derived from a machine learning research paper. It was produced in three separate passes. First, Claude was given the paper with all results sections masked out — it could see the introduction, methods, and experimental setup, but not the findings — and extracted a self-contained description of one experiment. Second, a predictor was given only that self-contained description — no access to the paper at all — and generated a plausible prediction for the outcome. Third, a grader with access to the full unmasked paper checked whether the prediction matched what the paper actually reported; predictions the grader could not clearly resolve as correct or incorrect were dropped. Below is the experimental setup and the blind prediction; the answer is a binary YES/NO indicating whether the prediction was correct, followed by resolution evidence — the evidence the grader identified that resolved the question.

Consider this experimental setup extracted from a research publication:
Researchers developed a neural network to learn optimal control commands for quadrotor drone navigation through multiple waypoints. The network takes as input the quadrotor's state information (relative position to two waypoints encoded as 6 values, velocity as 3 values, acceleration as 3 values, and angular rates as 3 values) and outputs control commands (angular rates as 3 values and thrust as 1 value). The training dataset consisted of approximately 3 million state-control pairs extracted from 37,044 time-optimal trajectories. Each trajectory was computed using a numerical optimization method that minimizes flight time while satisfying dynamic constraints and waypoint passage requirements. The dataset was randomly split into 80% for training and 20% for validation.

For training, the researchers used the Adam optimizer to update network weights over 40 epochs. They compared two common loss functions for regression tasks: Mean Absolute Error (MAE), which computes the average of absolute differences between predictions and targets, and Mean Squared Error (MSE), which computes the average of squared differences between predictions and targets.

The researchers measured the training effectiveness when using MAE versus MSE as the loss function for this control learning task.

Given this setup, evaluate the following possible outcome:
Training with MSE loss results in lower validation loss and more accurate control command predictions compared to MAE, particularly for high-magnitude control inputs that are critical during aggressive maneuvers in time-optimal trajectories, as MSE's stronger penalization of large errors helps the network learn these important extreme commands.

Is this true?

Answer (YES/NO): NO